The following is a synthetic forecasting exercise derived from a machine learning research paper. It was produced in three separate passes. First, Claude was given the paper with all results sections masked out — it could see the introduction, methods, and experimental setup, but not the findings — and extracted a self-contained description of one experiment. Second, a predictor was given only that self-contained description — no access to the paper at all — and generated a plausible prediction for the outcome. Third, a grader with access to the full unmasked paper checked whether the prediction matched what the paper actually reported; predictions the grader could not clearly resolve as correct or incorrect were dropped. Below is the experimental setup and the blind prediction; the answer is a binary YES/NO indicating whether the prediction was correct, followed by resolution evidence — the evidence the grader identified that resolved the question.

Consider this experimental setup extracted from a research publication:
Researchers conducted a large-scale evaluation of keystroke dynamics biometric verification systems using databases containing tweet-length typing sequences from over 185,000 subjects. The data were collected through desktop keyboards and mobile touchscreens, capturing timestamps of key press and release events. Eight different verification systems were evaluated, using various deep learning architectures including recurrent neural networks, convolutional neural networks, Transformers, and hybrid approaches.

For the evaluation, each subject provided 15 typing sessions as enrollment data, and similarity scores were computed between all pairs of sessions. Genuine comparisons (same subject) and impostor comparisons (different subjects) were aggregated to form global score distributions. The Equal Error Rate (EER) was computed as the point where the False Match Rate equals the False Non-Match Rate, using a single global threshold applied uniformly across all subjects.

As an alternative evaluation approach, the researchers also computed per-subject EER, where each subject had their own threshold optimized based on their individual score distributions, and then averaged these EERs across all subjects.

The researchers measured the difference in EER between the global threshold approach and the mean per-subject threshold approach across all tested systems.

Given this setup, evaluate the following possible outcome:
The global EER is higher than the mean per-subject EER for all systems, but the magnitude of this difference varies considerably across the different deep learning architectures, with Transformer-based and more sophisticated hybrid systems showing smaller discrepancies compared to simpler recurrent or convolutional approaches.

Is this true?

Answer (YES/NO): NO